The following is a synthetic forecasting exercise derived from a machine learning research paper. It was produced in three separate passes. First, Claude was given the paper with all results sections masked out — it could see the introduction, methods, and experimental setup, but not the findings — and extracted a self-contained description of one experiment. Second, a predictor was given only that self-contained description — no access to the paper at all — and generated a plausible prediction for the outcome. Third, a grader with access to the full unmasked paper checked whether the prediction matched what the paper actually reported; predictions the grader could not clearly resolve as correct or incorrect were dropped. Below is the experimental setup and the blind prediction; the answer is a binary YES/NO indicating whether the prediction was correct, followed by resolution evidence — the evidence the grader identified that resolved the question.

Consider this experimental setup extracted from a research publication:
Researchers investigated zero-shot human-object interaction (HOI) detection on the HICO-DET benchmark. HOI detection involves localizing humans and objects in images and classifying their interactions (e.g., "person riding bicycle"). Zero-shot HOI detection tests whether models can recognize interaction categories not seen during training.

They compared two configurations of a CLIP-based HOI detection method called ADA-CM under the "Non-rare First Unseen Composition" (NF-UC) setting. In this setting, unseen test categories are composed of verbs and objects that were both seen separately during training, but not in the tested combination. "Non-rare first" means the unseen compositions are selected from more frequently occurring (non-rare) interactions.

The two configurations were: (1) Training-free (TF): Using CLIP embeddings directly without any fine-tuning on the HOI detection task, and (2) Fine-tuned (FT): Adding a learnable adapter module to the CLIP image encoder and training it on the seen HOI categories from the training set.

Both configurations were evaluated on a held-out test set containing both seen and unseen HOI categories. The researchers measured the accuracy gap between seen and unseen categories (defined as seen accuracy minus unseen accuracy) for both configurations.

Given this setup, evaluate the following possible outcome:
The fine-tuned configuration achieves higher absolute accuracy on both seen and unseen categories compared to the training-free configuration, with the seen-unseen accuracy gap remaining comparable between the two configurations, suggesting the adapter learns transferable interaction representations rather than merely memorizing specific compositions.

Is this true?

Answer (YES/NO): NO